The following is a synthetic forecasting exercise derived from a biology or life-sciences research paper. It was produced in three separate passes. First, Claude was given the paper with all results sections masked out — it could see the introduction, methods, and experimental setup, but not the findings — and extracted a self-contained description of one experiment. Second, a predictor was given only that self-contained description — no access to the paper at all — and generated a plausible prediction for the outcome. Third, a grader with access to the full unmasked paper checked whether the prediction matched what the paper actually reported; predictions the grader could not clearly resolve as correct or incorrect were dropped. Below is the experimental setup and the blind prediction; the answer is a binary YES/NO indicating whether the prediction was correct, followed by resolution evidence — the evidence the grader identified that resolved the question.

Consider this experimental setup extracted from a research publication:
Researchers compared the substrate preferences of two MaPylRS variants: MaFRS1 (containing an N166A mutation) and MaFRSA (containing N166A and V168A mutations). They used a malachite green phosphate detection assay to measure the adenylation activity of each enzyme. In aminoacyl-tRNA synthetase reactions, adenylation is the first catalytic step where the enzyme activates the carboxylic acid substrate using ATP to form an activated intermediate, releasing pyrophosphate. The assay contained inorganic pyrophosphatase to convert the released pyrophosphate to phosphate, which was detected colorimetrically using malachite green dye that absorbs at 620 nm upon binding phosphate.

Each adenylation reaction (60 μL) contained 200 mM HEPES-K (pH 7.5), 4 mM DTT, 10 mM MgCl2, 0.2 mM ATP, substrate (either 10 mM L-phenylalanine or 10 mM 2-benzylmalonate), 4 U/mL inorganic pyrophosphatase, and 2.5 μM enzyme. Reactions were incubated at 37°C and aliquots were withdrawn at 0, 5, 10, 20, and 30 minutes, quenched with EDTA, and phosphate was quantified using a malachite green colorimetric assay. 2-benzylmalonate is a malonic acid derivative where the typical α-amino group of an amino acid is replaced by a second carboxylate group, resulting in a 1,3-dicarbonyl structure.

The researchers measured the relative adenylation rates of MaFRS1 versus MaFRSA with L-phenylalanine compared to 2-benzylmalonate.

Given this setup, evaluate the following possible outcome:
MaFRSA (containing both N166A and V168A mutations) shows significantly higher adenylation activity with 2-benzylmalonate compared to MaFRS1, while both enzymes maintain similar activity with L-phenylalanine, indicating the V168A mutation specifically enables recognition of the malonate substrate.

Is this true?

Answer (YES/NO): NO